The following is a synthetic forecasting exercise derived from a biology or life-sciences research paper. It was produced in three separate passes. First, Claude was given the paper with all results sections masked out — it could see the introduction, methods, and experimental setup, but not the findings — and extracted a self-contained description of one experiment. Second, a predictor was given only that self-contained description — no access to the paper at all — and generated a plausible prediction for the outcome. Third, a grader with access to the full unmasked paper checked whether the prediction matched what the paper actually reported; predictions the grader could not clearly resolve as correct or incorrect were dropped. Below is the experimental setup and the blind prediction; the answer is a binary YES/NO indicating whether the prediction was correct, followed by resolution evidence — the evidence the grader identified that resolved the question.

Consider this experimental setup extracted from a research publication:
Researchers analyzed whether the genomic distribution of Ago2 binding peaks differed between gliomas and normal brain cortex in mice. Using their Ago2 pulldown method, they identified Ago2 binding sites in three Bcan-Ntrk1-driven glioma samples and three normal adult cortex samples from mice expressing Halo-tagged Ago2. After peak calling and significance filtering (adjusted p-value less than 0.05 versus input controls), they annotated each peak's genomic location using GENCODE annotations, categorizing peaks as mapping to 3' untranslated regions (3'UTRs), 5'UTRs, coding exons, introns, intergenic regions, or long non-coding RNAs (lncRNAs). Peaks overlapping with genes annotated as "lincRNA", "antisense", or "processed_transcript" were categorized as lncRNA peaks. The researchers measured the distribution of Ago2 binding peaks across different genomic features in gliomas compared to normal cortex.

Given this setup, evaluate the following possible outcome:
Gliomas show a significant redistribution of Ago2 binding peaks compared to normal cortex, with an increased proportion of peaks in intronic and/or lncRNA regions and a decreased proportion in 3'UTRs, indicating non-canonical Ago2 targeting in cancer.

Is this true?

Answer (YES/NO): NO